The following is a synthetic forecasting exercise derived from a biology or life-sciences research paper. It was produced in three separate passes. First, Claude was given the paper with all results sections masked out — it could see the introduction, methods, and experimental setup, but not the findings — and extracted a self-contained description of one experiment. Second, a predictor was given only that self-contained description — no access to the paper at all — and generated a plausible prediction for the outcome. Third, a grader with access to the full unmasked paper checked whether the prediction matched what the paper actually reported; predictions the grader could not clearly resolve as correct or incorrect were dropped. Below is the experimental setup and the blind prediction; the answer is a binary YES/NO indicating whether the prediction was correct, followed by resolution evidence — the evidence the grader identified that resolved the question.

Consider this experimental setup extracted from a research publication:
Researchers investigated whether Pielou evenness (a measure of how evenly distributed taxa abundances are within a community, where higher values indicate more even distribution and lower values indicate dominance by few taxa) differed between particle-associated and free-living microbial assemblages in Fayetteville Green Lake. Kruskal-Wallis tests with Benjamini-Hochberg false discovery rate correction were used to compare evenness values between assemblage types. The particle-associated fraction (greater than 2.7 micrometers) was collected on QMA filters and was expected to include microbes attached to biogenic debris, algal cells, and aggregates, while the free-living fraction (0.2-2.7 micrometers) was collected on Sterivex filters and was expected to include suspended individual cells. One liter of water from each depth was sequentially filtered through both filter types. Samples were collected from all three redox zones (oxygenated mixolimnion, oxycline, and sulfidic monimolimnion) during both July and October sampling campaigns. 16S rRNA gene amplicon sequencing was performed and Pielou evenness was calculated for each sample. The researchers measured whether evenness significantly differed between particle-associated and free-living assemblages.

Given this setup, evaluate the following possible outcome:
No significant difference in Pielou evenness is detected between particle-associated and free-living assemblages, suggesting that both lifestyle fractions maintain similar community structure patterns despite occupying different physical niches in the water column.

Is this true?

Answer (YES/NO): NO